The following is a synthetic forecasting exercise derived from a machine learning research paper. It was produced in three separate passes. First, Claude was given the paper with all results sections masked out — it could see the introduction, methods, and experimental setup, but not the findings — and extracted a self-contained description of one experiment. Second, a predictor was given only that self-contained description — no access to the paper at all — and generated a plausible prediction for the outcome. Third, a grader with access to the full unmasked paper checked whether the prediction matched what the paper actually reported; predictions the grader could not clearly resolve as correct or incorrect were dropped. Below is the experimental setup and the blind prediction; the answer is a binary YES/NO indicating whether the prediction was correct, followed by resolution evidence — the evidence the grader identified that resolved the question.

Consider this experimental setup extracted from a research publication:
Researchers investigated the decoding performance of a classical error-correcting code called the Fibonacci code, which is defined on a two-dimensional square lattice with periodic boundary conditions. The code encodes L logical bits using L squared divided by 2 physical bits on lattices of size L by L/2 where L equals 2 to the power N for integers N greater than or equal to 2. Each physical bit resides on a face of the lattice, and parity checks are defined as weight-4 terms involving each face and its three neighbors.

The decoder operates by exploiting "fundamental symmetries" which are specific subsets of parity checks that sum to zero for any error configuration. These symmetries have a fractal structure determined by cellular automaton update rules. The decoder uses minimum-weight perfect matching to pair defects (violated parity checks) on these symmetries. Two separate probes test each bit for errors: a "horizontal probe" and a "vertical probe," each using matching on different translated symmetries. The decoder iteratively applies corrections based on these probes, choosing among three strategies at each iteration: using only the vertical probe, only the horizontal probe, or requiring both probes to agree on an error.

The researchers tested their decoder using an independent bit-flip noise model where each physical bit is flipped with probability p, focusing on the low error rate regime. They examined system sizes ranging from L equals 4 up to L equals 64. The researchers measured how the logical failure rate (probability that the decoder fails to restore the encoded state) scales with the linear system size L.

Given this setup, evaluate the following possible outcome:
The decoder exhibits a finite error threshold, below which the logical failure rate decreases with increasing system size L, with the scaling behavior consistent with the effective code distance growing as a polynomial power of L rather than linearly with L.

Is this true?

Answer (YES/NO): YES